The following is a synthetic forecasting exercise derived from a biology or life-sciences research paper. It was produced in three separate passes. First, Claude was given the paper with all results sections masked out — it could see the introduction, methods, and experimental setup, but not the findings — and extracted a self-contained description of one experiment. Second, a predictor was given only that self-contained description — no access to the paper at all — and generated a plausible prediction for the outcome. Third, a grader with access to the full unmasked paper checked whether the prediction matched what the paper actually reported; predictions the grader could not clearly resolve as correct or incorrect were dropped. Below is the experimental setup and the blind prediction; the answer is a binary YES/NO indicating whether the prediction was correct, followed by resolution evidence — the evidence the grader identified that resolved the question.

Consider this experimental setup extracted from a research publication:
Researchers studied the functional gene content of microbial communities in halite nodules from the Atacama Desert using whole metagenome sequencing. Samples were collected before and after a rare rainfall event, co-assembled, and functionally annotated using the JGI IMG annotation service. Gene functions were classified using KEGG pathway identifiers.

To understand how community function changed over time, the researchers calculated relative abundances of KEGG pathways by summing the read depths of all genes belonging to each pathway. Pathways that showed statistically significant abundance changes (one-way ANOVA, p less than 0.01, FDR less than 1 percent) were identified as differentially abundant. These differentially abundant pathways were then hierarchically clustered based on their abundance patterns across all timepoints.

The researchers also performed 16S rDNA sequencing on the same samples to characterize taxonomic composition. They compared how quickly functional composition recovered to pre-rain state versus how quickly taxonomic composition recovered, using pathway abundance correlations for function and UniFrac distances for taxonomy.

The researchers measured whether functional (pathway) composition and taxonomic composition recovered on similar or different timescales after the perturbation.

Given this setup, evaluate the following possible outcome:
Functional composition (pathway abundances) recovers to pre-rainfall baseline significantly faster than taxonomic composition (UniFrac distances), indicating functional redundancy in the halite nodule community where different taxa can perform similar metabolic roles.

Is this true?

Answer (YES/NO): YES